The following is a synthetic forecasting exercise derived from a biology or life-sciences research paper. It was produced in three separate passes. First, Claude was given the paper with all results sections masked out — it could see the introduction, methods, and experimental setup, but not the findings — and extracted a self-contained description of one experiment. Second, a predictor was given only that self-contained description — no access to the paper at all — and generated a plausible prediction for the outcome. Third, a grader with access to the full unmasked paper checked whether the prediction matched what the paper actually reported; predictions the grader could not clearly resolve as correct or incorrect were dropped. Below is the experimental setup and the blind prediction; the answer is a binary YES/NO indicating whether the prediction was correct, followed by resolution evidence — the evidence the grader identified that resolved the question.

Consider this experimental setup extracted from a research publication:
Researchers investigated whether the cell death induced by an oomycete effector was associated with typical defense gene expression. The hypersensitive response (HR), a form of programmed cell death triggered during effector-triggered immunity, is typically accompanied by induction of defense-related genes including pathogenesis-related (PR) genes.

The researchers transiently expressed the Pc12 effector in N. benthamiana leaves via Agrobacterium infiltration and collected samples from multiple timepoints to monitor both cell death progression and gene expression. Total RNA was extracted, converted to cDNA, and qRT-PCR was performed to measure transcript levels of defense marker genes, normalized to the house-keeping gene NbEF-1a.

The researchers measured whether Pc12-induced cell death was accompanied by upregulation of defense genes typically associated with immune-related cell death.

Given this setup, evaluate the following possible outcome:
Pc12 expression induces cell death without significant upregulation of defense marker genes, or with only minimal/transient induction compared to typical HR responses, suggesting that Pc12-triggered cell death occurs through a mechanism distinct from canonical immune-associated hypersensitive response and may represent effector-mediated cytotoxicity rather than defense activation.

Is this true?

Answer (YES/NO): YES